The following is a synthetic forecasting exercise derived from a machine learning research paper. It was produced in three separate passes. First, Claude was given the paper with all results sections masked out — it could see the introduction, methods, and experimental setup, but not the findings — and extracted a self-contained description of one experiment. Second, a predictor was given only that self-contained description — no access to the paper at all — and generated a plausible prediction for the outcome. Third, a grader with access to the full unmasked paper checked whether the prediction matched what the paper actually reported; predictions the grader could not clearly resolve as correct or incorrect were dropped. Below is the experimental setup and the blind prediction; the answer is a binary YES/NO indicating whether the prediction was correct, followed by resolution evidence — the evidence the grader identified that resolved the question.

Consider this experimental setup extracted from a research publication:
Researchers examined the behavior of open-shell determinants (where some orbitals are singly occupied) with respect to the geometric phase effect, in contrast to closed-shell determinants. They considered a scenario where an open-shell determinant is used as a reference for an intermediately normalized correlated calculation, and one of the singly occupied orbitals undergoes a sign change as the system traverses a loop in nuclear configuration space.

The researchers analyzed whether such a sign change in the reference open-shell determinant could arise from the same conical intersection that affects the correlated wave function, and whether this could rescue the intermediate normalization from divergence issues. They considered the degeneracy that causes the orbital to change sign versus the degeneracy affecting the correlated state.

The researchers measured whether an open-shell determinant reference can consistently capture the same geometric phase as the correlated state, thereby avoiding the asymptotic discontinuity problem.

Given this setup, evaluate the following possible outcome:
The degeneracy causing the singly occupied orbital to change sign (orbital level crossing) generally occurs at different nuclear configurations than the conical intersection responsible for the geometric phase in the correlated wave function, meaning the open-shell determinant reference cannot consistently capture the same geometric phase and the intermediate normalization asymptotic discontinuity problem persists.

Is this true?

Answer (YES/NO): YES